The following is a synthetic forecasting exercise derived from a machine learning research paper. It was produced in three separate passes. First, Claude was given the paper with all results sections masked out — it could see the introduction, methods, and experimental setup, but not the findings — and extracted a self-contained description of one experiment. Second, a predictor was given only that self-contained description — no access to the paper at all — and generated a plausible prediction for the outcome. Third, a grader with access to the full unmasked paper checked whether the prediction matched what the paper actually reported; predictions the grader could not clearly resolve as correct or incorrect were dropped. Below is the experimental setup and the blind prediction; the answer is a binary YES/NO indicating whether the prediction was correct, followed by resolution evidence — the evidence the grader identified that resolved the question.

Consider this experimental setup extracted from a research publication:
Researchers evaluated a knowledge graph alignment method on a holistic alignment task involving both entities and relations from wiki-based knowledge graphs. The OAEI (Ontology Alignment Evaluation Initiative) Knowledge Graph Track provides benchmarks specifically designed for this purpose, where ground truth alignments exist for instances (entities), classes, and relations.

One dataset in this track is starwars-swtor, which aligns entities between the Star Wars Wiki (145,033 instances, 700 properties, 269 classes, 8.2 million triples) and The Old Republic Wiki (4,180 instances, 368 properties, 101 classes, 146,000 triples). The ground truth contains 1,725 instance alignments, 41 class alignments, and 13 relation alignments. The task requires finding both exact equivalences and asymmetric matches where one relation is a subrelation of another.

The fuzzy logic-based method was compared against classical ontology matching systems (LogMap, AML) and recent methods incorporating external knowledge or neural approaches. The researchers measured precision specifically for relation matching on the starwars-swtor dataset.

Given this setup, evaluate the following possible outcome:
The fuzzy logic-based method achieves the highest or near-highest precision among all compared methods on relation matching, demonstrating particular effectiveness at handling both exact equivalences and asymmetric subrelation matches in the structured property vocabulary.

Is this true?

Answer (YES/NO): YES